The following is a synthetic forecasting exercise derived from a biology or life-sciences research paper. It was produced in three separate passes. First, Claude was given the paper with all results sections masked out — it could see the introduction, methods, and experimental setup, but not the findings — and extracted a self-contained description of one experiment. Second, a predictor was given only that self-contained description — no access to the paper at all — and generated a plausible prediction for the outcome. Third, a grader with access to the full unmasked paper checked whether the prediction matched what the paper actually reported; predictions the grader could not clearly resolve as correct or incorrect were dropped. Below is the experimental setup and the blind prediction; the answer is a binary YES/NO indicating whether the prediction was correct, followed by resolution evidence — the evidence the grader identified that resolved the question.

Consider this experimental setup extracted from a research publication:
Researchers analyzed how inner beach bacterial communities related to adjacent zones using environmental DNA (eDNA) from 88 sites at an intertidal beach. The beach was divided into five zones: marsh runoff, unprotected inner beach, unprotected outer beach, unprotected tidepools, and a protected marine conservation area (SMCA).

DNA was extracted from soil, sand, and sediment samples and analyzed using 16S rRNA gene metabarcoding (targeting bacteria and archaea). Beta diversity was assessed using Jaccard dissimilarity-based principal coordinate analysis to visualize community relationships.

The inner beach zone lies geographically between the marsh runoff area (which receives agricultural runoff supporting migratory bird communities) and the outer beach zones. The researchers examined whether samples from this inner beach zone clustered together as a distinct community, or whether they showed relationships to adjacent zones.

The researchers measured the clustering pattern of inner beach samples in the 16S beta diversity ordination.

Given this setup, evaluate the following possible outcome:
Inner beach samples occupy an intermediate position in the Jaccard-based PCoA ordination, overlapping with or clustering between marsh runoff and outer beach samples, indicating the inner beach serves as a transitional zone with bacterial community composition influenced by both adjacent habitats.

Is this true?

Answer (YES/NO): YES